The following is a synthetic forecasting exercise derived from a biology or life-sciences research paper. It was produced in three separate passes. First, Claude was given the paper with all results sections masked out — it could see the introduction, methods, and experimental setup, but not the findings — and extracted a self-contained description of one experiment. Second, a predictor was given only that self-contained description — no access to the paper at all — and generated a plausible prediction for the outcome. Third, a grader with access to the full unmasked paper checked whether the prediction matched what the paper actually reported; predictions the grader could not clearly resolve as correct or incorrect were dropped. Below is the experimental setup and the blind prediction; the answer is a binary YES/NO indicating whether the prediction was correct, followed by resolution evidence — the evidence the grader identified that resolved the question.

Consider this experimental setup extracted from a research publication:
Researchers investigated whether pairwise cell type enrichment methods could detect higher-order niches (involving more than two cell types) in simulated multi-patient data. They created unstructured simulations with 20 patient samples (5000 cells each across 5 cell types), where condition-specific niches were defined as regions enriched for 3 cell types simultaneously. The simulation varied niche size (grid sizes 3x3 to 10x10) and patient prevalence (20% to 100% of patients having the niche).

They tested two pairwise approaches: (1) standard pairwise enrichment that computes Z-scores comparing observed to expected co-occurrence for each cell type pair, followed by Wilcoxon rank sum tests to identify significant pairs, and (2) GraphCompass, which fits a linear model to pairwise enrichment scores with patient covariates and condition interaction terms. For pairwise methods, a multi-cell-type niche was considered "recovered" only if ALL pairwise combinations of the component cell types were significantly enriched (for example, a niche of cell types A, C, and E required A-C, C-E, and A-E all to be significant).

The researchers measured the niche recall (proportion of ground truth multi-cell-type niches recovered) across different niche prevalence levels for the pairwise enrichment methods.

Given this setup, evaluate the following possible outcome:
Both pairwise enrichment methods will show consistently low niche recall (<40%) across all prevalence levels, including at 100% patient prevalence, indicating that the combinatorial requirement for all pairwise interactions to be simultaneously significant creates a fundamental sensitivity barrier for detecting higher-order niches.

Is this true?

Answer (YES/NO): YES